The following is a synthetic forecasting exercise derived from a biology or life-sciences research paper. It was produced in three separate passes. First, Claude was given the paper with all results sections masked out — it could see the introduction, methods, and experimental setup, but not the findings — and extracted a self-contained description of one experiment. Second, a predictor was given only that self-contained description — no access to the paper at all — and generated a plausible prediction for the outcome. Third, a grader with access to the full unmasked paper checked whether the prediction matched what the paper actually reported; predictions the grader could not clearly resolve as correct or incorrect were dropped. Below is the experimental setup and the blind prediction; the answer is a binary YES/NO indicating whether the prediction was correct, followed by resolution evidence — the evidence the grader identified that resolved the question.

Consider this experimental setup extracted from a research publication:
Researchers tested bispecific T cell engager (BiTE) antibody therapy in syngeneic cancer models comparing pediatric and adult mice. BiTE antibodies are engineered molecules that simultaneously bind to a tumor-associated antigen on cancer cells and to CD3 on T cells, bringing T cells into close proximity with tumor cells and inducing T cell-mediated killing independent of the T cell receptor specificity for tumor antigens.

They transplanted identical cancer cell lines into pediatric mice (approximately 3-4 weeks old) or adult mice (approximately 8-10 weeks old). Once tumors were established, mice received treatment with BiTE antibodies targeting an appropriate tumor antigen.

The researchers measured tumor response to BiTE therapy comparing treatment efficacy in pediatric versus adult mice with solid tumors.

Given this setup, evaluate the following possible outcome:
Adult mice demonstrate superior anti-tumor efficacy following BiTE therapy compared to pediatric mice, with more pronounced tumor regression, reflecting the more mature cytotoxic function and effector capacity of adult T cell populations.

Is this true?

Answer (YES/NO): YES